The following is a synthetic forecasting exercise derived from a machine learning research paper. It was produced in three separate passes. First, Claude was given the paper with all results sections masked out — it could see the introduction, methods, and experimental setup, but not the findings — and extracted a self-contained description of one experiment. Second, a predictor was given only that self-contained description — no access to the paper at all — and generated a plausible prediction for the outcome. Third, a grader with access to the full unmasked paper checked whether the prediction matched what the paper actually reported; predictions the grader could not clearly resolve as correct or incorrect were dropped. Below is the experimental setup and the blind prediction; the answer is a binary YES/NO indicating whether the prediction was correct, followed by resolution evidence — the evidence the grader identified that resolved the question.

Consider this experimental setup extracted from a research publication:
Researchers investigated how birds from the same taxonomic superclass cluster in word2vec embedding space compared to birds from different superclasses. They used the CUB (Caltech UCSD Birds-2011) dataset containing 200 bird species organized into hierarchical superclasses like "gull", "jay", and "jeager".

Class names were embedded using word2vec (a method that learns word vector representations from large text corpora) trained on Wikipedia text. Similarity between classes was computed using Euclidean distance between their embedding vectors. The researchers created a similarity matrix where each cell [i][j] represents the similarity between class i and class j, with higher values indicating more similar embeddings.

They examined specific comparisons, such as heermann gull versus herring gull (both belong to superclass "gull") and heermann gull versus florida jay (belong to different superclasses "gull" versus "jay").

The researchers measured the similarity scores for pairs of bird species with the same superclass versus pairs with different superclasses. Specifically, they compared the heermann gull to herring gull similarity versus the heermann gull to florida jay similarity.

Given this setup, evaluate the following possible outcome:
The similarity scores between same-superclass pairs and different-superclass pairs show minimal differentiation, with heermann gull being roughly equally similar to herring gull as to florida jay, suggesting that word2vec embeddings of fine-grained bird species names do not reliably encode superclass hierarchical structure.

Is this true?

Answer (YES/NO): NO